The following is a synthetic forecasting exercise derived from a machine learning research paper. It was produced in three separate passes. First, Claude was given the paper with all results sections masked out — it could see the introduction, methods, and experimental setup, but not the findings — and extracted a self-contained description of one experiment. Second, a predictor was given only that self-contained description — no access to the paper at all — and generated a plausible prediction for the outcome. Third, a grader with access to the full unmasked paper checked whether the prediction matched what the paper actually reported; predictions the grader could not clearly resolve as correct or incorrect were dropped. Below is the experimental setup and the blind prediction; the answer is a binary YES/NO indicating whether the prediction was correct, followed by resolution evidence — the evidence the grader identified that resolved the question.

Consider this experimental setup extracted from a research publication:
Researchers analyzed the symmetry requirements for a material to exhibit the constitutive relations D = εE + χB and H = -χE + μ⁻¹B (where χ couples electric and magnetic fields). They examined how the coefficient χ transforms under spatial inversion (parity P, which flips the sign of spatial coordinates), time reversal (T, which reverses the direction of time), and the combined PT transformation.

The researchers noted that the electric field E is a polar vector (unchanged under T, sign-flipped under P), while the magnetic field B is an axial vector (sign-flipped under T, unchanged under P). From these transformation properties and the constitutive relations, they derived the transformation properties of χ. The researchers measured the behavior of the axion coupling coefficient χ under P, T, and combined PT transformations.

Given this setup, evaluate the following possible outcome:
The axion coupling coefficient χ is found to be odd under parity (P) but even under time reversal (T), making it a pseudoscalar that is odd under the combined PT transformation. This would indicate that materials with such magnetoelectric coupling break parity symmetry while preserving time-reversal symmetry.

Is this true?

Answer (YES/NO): NO